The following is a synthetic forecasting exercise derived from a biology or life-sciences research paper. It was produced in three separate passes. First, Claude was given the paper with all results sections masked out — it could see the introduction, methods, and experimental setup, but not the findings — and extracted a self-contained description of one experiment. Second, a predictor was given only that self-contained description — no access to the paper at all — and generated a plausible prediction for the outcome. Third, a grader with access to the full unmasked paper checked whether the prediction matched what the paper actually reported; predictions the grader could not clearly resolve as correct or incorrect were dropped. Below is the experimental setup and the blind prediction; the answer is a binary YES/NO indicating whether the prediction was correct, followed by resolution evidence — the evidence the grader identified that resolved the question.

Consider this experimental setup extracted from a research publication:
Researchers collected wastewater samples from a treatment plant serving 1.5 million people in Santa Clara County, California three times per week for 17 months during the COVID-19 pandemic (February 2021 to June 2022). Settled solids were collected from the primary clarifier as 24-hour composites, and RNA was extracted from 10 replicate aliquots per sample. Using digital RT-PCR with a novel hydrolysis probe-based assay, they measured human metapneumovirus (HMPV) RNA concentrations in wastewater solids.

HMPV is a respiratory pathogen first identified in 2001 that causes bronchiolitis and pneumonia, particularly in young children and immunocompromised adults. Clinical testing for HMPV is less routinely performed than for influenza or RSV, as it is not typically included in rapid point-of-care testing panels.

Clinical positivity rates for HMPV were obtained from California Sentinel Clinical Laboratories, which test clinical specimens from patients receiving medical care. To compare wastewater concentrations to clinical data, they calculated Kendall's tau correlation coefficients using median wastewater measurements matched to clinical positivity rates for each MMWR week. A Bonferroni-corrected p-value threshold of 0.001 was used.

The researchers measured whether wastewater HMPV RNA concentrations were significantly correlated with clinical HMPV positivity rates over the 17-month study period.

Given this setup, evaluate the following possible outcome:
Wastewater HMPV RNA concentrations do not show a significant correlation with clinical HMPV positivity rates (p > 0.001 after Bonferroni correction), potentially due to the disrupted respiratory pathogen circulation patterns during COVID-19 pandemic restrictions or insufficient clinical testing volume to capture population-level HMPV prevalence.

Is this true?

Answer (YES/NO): NO